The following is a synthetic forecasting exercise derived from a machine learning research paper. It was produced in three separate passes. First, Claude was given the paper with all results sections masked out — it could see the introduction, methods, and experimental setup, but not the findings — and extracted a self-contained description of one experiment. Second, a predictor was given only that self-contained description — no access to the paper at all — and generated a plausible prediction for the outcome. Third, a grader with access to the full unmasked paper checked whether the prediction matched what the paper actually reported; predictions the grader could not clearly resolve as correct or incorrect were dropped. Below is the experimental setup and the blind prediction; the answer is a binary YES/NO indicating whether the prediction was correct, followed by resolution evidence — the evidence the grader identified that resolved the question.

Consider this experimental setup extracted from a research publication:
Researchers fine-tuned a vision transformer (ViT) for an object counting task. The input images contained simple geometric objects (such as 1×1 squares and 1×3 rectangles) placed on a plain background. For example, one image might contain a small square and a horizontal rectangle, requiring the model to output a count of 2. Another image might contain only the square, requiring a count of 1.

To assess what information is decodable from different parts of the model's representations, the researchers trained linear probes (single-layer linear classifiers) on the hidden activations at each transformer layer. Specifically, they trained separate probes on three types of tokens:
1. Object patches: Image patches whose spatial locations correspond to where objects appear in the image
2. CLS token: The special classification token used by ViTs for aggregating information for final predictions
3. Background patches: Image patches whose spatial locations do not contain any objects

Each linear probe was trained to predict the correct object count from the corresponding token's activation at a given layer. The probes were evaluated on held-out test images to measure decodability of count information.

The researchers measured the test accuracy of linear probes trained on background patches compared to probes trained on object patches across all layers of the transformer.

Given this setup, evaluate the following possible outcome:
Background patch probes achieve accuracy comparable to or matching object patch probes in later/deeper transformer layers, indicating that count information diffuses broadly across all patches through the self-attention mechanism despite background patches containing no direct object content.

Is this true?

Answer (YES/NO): YES